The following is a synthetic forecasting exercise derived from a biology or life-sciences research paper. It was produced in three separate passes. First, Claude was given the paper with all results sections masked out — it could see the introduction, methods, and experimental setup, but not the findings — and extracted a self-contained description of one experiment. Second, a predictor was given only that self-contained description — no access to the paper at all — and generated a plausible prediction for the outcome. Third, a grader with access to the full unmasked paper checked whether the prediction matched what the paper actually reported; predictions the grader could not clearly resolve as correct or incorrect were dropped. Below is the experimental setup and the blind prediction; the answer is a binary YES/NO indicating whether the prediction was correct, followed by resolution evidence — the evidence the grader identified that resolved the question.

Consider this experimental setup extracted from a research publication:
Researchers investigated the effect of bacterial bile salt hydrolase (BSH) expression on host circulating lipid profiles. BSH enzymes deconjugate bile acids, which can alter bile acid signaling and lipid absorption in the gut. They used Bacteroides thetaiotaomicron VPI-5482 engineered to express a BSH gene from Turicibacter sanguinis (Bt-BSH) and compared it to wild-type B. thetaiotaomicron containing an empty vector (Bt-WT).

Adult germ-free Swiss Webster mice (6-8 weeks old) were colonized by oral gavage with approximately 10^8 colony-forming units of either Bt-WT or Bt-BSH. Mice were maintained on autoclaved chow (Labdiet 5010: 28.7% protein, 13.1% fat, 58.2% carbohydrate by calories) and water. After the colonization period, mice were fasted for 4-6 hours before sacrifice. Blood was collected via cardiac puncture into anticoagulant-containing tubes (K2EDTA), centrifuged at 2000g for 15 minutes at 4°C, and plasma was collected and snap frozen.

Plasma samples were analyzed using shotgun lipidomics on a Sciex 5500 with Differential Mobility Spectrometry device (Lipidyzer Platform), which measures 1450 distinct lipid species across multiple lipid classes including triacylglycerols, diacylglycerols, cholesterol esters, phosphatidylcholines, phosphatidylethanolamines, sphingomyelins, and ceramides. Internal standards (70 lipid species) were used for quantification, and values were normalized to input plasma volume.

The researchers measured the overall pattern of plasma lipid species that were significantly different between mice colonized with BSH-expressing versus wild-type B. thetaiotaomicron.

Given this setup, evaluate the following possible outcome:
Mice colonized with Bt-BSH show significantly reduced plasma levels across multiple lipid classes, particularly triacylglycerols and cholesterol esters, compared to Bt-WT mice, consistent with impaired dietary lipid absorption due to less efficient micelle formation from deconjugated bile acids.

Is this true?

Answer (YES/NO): YES